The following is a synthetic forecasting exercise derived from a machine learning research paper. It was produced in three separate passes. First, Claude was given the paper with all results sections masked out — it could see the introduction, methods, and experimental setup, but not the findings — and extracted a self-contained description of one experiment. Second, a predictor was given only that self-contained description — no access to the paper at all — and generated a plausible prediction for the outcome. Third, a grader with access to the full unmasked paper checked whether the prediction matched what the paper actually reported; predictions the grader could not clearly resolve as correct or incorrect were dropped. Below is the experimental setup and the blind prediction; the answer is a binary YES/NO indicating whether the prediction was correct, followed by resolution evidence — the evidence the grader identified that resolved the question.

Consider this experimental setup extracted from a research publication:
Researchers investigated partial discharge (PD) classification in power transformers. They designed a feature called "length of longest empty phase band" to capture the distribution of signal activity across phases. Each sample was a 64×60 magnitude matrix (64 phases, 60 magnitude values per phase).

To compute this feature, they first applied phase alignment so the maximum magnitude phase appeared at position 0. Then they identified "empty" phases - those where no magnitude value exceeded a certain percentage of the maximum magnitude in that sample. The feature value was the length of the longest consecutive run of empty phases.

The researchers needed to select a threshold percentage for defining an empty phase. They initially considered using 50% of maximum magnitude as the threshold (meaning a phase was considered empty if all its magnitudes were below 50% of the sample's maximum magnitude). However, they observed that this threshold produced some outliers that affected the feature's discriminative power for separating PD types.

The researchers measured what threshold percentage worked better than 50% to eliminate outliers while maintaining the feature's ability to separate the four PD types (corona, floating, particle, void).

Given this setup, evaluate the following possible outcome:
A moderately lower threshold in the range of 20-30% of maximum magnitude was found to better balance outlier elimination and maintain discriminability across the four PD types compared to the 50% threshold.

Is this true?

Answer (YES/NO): NO